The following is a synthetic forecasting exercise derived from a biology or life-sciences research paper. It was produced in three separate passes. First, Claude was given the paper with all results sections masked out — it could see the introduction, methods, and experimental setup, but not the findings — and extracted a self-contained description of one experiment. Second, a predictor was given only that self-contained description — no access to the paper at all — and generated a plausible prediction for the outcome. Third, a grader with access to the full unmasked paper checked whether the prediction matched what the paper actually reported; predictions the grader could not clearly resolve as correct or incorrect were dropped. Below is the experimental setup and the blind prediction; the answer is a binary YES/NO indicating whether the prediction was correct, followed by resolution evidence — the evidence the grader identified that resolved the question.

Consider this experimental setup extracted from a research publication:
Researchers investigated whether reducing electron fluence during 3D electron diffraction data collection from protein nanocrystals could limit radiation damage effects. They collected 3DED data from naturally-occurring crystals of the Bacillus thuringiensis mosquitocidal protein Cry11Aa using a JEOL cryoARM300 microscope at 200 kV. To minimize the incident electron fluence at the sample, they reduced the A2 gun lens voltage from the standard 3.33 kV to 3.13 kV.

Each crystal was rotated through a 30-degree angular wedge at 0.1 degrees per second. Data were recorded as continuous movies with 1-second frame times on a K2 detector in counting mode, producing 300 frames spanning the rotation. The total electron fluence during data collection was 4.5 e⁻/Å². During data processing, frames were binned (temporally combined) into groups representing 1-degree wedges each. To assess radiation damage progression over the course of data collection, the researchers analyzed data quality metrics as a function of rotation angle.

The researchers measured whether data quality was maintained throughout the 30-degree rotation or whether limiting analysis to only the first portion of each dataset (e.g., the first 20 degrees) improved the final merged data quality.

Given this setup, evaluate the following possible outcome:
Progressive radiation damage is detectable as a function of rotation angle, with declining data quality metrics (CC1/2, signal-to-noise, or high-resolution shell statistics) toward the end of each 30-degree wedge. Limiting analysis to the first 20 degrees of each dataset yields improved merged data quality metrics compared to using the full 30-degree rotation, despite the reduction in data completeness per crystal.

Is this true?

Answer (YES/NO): YES